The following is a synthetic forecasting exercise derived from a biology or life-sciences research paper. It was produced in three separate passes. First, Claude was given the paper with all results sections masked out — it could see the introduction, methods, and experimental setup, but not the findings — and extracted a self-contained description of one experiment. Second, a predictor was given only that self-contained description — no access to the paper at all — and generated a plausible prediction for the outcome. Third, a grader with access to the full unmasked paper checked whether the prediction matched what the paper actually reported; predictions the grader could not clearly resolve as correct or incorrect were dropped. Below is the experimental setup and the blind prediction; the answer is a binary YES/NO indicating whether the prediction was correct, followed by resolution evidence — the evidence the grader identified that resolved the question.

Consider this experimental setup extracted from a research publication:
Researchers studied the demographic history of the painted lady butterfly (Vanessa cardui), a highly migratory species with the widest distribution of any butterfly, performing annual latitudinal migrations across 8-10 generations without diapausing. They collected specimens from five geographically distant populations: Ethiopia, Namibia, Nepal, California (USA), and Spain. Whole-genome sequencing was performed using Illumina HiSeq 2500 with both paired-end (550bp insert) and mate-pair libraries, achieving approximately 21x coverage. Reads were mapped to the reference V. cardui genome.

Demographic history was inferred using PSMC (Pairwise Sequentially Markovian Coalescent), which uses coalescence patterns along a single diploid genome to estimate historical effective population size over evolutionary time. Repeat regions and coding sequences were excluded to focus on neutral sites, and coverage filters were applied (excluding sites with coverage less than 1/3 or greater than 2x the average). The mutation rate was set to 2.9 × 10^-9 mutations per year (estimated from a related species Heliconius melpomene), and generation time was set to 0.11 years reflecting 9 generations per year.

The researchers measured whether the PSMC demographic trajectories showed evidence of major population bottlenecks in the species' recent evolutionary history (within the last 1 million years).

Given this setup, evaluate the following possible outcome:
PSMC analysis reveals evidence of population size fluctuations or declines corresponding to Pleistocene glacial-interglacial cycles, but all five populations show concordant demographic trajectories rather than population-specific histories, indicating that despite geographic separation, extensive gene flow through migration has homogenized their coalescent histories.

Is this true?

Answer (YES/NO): NO